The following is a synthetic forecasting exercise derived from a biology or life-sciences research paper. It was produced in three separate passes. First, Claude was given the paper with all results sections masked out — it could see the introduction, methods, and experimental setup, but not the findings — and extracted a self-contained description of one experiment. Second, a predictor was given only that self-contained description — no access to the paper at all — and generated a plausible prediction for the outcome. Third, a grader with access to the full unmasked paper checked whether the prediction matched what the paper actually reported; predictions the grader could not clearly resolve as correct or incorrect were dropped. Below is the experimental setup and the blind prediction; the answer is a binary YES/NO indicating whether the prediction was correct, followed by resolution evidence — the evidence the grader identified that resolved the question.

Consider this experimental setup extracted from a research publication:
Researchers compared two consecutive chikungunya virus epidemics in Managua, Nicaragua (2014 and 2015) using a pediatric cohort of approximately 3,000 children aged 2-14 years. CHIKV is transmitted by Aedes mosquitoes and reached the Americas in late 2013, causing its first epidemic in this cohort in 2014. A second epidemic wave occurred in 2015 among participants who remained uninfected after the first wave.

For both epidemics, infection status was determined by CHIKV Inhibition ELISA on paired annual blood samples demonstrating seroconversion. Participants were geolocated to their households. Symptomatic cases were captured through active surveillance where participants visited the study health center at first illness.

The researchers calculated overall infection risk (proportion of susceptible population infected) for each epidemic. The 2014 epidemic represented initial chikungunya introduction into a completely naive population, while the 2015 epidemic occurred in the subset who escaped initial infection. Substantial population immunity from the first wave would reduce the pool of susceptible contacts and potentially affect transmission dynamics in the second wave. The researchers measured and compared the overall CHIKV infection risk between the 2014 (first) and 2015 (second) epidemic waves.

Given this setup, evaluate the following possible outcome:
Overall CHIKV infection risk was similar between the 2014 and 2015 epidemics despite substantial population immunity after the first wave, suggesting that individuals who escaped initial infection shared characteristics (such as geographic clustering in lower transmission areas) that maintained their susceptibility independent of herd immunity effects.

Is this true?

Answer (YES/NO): NO